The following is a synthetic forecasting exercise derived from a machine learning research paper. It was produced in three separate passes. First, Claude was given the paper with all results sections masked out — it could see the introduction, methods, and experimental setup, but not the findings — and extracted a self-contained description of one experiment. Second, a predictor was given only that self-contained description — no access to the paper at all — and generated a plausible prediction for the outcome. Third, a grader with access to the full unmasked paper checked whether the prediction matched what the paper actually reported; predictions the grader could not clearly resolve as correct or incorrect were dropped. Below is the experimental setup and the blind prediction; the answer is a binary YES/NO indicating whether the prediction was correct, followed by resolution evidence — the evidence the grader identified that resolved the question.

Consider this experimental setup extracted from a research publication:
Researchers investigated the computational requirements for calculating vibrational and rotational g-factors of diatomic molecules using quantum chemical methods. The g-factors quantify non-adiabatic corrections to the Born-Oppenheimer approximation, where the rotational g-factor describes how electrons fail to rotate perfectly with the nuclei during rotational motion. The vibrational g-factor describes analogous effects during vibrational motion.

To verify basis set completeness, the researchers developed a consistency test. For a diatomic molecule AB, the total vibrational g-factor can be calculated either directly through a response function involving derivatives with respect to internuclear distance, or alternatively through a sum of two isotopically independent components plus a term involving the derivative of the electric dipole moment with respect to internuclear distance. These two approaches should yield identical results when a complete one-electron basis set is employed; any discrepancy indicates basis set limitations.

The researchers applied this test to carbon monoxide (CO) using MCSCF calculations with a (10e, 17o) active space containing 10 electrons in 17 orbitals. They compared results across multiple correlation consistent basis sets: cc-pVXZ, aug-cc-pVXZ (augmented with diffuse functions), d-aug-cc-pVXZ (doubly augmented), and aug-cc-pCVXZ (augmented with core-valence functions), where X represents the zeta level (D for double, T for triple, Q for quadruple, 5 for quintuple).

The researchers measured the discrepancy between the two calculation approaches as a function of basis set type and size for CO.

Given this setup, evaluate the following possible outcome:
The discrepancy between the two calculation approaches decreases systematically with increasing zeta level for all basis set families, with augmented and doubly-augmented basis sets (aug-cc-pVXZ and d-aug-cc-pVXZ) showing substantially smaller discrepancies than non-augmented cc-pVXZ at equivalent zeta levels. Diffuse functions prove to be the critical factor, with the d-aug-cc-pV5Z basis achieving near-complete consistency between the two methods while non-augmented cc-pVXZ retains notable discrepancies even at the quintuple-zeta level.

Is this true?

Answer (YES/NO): NO